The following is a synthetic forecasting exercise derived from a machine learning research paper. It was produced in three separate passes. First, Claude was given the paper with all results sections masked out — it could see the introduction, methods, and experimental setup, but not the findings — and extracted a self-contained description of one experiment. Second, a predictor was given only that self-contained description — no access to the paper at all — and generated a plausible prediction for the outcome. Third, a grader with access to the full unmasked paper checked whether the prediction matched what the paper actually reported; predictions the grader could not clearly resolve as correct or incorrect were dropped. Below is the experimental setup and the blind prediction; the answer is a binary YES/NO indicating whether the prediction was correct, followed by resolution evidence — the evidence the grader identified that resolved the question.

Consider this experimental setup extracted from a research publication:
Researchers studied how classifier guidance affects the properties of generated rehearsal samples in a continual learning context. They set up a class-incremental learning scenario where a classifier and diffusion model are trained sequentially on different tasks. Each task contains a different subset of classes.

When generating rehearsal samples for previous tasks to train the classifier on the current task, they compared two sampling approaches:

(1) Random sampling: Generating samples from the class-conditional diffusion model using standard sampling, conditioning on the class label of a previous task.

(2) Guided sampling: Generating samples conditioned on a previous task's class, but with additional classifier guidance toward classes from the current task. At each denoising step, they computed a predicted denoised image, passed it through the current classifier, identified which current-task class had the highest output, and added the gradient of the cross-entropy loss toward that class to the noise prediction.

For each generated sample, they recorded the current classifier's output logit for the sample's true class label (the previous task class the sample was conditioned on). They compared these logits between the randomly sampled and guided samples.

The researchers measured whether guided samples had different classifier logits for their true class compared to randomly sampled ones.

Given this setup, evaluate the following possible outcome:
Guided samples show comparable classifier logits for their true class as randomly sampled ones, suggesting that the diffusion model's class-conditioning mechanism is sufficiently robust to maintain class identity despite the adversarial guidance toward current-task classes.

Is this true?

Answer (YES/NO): NO